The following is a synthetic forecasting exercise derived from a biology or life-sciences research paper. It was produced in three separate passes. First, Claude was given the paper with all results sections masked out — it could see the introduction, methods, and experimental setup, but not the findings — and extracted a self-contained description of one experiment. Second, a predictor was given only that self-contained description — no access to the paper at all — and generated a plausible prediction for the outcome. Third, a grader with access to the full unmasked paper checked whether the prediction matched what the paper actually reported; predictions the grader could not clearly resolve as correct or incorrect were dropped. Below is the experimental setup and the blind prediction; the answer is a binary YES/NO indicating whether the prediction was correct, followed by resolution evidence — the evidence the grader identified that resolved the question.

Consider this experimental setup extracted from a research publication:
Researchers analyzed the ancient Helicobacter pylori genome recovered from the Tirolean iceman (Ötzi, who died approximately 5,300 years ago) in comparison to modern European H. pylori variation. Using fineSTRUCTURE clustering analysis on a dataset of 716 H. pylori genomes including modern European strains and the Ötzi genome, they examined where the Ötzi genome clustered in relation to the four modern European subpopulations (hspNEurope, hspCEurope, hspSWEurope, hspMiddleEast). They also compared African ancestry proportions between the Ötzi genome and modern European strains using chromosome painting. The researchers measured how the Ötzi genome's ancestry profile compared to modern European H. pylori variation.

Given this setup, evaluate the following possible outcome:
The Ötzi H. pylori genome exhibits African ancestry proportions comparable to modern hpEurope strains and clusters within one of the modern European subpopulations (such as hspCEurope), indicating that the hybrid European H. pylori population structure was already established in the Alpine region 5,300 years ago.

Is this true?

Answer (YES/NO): YES